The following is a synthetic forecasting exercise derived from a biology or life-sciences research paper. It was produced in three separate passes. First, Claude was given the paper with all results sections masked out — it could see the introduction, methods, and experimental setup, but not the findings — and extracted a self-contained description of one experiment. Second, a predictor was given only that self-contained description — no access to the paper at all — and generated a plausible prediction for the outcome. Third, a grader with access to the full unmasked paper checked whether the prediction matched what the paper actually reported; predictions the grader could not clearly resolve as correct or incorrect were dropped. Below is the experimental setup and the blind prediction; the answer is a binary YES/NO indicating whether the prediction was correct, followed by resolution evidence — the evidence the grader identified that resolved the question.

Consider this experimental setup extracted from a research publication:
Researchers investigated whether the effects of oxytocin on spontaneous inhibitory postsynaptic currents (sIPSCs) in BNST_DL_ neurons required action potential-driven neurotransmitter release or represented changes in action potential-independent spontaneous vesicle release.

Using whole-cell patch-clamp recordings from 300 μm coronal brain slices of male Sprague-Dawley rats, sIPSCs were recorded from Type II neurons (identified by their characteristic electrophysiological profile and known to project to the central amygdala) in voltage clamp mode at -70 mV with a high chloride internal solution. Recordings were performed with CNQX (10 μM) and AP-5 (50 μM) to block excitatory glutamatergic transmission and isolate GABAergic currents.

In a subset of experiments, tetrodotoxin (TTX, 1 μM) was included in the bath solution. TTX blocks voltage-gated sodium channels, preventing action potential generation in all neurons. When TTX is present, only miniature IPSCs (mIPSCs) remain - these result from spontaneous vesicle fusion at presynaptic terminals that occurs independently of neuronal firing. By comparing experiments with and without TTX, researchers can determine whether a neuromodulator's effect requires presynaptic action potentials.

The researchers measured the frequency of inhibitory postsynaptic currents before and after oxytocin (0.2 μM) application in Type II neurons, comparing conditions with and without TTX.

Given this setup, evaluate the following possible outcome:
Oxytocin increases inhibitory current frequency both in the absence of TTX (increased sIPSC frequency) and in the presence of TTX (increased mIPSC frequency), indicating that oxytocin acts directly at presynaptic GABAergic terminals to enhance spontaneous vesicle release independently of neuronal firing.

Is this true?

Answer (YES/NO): NO